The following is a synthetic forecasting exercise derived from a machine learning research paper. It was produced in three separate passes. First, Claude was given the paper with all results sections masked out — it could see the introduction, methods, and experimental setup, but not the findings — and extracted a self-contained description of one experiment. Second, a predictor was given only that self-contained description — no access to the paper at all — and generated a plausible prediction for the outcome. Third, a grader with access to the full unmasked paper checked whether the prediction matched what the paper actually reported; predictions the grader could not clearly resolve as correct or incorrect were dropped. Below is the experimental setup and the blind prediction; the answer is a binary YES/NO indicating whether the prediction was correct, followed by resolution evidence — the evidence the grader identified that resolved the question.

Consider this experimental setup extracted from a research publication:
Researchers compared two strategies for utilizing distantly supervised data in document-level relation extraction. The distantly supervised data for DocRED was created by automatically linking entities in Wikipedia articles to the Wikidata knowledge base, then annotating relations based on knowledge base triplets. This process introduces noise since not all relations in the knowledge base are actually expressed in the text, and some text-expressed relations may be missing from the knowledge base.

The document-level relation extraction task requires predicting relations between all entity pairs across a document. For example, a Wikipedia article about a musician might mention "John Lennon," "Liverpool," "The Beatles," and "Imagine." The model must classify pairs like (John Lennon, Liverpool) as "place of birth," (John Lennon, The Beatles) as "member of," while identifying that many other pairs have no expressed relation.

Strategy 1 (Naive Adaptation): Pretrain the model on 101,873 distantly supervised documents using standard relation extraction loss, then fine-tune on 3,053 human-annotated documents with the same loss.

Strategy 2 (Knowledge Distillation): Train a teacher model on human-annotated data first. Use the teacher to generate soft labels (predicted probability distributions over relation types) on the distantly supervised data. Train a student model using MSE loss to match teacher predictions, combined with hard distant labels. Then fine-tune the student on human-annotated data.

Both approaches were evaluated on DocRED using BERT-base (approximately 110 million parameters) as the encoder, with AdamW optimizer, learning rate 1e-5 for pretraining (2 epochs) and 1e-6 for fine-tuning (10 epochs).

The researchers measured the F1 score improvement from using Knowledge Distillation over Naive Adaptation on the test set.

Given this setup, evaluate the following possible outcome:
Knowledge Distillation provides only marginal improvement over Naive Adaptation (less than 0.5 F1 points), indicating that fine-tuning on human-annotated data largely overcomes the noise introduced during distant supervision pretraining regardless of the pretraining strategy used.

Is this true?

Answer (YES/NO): NO